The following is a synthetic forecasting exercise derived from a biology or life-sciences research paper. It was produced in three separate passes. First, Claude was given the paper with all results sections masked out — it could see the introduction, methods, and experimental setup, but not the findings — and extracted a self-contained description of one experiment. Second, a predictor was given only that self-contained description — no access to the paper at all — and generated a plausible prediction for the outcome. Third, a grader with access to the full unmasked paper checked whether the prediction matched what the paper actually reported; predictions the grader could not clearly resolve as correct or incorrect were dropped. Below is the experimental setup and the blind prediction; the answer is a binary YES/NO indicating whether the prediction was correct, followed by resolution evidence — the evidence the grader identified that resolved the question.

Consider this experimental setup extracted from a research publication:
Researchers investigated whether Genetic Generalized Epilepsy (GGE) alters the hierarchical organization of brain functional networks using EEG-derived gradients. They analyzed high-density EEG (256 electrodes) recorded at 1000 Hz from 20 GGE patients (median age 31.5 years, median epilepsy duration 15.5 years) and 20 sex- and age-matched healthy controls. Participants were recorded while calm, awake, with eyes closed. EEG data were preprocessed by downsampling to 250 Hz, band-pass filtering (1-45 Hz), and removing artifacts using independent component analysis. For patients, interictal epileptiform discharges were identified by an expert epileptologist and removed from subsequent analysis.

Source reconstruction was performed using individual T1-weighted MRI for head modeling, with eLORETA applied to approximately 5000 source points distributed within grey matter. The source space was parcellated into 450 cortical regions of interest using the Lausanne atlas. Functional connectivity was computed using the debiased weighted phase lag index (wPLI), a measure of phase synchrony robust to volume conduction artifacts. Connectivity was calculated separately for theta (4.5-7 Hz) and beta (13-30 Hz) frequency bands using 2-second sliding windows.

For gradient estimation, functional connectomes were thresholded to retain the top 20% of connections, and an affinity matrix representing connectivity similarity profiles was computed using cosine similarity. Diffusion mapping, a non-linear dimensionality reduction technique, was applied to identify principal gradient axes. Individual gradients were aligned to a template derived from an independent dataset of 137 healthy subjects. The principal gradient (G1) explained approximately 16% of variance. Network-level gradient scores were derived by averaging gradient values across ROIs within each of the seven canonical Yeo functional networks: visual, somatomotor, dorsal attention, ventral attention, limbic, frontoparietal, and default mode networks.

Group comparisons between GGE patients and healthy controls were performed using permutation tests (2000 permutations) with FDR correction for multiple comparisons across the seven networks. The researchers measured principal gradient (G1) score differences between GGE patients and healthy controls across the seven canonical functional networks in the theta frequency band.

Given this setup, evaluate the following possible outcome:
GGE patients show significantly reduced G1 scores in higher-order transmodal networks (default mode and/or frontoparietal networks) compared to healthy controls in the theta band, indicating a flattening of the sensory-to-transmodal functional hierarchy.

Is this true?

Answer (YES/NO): NO